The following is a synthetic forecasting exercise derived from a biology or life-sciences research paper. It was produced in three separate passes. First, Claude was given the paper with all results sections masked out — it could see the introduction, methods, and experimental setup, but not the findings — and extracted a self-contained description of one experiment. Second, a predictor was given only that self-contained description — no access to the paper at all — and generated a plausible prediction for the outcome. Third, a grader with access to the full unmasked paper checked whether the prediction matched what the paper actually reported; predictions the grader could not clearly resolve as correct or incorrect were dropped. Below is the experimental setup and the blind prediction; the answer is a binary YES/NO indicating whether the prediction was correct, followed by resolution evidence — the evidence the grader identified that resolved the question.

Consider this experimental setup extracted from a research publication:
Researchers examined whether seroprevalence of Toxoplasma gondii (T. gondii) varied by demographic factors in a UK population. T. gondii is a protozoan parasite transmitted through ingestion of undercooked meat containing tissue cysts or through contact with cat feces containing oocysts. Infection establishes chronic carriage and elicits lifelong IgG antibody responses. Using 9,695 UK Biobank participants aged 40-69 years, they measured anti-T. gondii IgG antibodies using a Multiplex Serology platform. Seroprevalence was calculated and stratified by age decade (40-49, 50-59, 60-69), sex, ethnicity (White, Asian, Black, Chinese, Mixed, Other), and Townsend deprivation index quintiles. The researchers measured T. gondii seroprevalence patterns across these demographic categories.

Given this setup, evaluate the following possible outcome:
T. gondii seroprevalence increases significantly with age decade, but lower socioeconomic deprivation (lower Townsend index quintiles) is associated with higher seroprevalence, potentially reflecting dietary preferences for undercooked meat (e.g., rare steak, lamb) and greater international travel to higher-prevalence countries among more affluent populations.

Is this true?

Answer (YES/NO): NO